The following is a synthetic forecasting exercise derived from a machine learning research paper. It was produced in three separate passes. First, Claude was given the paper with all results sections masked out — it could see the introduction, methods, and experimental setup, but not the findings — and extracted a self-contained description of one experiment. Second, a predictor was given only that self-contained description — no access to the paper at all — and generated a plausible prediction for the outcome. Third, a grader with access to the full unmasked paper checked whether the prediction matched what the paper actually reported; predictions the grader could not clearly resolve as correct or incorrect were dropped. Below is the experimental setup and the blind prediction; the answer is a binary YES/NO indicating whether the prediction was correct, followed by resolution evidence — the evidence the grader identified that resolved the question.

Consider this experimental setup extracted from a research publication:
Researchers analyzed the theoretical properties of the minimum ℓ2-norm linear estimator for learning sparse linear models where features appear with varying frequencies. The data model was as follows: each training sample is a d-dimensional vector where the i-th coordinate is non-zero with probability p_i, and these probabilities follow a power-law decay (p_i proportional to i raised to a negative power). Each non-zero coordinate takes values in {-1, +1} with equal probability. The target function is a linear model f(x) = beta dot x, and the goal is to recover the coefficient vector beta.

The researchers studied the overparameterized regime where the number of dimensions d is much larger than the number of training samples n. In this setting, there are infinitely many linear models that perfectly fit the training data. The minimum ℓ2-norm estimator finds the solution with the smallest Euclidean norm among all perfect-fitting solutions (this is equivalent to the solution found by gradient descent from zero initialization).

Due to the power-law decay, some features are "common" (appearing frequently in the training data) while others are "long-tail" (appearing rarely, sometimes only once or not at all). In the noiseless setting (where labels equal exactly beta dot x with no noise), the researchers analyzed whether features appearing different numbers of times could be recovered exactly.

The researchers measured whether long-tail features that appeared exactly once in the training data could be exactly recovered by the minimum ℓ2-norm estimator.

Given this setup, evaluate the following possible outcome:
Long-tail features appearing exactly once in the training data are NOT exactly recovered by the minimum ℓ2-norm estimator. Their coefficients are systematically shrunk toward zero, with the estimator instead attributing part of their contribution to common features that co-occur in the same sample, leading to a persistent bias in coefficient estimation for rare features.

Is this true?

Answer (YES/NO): NO